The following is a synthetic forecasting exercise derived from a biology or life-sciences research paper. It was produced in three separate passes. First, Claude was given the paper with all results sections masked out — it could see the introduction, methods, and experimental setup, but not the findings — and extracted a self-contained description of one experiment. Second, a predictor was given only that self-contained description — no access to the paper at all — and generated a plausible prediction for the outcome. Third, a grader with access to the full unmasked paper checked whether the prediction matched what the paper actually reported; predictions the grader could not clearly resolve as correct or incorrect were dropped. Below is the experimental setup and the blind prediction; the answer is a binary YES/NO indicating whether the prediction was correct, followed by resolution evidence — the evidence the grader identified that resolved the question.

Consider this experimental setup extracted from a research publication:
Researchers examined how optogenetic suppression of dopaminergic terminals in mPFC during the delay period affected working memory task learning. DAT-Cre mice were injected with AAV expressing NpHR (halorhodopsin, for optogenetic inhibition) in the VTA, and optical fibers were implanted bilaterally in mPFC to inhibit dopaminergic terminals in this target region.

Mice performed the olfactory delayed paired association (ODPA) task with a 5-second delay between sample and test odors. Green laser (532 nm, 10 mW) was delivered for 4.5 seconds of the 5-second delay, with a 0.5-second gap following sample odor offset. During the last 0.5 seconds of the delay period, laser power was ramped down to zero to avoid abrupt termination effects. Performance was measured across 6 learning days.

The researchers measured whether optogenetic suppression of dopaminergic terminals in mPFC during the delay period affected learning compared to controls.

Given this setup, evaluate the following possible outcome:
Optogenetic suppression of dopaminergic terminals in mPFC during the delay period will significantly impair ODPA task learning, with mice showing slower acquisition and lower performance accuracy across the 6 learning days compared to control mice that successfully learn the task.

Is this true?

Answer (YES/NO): NO